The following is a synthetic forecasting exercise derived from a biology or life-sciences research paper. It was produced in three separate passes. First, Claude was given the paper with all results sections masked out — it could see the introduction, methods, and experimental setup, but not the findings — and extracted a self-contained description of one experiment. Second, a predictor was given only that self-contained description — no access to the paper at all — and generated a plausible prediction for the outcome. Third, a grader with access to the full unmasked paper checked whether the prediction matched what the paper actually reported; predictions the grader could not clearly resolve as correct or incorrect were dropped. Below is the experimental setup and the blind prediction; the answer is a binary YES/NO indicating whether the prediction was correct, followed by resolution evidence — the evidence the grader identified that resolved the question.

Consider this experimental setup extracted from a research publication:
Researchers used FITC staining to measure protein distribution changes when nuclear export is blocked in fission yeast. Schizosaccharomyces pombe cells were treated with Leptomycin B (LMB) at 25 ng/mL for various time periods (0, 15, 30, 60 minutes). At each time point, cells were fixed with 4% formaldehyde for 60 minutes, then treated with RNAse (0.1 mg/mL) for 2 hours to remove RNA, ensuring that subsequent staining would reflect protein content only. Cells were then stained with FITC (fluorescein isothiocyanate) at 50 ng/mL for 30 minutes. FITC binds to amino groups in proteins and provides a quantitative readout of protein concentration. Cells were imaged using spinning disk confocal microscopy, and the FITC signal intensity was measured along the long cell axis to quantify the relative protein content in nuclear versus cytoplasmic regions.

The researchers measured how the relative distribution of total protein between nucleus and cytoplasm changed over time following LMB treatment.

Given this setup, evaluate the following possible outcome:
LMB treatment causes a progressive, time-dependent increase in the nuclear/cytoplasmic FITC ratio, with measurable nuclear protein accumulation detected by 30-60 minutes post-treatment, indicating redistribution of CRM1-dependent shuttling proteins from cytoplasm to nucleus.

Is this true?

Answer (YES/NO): YES